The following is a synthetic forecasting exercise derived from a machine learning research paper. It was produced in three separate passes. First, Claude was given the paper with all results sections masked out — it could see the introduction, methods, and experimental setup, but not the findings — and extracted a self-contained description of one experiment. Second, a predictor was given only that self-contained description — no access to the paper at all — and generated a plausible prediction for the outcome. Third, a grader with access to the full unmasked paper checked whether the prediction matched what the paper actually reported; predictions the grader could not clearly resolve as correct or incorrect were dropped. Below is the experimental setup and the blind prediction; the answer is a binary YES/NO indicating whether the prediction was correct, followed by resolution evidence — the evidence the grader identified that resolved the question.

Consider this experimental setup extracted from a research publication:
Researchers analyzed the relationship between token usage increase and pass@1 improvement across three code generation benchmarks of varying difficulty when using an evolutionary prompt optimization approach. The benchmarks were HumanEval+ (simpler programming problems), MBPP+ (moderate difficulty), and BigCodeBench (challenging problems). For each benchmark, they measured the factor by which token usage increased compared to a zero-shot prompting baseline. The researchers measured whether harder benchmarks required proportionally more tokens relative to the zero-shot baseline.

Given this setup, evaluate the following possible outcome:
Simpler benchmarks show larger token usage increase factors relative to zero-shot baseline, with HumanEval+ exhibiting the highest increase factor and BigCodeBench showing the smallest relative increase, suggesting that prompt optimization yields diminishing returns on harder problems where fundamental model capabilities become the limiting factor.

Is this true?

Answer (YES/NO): NO